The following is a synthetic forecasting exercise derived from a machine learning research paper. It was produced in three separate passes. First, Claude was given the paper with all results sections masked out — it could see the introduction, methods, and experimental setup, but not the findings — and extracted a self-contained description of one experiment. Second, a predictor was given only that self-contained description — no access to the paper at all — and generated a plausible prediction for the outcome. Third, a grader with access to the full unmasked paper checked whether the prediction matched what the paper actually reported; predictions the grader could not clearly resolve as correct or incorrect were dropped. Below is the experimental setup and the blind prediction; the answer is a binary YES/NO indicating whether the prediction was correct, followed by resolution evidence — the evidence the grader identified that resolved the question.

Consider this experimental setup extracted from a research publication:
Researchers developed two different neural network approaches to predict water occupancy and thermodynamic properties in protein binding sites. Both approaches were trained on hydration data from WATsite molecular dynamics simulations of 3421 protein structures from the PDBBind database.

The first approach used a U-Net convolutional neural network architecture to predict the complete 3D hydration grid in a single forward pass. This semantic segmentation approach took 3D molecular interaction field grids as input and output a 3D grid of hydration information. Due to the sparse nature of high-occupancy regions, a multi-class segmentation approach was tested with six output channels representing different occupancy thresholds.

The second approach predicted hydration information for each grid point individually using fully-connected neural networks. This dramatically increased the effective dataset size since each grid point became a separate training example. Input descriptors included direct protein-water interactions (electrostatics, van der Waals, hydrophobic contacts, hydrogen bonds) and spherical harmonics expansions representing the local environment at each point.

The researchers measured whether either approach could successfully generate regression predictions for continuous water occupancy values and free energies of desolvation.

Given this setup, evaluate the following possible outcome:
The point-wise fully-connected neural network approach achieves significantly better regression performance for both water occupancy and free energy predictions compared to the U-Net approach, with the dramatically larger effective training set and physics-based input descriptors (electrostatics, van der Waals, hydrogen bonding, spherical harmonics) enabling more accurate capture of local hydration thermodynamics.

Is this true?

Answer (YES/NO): YES